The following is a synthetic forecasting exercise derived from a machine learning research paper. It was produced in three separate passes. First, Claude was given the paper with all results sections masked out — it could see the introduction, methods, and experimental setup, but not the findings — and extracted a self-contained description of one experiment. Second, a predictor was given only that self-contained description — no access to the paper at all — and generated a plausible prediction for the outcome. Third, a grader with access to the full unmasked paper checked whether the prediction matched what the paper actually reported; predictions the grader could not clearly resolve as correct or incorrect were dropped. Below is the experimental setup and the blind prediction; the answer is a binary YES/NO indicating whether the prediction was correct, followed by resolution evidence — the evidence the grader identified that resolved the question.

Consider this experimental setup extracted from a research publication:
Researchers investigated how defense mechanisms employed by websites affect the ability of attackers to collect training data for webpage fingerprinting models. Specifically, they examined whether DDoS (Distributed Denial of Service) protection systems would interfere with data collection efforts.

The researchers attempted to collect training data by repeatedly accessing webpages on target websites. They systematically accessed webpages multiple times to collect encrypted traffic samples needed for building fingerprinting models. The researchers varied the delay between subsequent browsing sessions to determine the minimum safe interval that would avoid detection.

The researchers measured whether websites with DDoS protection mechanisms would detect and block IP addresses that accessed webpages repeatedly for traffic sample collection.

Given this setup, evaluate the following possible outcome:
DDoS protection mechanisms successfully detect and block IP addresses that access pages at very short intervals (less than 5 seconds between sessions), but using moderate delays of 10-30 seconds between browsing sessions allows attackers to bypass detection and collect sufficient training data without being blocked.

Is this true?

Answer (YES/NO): NO